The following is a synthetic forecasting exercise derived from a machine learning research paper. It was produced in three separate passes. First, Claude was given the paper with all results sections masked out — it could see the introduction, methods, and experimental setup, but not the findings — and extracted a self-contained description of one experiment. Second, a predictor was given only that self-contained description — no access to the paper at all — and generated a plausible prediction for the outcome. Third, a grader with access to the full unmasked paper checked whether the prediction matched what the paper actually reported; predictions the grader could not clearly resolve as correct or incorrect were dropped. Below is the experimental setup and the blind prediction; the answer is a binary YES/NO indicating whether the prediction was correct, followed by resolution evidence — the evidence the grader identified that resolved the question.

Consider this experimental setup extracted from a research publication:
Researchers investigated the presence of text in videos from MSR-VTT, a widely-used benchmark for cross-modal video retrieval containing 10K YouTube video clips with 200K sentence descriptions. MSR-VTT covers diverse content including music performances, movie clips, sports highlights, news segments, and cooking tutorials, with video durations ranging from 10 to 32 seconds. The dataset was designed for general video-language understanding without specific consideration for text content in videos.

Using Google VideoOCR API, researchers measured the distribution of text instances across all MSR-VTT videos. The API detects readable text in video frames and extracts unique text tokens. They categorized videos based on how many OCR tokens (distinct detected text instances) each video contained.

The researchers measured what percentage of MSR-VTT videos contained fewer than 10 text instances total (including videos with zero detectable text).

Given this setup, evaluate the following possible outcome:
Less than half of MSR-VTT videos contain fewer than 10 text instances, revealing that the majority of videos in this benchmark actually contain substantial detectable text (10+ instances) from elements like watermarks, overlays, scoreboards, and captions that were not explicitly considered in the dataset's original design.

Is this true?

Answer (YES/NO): NO